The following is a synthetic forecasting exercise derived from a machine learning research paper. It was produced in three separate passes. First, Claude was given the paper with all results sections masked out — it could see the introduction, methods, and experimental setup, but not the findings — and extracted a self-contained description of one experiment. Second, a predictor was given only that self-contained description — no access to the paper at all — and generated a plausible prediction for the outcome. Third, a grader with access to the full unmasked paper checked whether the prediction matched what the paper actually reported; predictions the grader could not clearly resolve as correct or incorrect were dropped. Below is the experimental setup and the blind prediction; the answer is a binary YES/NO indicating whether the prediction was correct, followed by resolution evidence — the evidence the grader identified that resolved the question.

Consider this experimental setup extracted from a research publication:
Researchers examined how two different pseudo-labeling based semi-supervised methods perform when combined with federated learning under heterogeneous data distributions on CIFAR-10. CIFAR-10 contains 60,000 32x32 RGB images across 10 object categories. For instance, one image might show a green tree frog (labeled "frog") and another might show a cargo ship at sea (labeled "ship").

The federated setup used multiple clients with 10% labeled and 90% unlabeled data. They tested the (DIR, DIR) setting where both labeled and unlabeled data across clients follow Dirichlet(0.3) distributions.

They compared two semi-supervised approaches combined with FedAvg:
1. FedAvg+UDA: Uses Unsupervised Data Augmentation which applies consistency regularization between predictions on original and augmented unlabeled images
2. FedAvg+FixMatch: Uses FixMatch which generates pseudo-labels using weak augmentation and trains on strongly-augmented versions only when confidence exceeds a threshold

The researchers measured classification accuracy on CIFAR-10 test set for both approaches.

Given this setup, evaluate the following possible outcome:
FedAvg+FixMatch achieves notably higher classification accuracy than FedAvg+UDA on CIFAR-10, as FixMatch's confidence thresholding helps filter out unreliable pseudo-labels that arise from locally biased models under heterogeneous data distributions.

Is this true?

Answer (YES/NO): YES